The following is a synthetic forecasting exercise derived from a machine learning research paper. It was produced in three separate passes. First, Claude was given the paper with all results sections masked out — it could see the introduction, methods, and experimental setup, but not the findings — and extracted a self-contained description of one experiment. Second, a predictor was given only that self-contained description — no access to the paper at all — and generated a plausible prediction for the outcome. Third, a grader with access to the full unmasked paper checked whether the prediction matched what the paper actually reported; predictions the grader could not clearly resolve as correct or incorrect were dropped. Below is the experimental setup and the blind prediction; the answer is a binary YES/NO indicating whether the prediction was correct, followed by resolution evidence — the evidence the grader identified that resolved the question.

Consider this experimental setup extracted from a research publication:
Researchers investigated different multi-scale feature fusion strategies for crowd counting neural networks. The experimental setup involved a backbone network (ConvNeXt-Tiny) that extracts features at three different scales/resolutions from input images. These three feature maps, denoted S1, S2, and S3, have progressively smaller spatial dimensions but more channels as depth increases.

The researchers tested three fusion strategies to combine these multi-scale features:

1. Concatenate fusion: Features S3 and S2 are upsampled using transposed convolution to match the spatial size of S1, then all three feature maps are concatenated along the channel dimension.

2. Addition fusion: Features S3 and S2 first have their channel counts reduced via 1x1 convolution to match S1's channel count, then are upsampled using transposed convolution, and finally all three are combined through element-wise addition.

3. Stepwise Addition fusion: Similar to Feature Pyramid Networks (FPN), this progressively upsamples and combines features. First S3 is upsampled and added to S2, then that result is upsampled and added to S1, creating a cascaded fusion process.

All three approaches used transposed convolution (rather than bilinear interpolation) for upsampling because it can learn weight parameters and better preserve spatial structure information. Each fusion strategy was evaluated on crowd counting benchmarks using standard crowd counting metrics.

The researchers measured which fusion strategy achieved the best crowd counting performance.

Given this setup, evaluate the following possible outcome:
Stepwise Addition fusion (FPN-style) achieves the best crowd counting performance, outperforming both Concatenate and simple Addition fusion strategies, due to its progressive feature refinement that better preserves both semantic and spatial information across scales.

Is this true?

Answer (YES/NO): NO